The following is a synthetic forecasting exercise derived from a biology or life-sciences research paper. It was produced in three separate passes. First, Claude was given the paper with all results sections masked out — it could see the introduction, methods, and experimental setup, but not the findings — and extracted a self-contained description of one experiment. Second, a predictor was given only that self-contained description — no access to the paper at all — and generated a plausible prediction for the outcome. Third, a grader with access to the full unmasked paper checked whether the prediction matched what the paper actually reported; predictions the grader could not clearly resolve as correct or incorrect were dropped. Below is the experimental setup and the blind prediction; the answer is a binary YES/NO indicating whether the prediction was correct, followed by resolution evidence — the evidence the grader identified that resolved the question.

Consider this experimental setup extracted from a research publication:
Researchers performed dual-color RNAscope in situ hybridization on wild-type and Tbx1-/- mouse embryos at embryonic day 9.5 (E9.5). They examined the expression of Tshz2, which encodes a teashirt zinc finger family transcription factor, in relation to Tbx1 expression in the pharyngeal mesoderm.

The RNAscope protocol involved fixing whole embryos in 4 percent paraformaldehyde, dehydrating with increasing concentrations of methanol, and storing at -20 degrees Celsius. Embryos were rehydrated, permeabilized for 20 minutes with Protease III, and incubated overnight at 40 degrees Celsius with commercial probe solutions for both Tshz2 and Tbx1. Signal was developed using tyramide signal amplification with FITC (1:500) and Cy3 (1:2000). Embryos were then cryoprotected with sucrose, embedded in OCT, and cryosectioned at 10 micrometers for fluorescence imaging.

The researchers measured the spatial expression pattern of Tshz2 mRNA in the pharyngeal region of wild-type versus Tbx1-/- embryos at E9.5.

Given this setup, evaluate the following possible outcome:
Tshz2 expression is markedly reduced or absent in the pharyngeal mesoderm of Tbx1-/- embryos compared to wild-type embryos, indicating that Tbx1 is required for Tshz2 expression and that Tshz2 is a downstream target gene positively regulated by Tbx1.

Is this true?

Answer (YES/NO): YES